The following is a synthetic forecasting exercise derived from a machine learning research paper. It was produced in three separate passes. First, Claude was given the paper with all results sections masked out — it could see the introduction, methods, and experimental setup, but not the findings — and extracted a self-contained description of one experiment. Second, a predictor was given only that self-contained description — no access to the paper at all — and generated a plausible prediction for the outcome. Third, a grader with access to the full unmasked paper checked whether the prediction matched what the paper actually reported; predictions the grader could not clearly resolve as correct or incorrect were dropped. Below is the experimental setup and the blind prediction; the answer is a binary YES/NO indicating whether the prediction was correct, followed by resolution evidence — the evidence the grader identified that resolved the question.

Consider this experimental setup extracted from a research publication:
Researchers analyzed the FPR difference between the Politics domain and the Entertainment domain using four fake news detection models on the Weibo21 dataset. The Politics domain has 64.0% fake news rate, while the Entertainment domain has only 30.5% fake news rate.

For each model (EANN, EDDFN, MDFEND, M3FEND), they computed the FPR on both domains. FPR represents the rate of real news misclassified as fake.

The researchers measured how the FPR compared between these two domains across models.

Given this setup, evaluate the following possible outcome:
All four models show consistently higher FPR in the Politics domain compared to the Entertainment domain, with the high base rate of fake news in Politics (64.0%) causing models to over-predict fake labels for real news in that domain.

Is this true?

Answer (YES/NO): YES